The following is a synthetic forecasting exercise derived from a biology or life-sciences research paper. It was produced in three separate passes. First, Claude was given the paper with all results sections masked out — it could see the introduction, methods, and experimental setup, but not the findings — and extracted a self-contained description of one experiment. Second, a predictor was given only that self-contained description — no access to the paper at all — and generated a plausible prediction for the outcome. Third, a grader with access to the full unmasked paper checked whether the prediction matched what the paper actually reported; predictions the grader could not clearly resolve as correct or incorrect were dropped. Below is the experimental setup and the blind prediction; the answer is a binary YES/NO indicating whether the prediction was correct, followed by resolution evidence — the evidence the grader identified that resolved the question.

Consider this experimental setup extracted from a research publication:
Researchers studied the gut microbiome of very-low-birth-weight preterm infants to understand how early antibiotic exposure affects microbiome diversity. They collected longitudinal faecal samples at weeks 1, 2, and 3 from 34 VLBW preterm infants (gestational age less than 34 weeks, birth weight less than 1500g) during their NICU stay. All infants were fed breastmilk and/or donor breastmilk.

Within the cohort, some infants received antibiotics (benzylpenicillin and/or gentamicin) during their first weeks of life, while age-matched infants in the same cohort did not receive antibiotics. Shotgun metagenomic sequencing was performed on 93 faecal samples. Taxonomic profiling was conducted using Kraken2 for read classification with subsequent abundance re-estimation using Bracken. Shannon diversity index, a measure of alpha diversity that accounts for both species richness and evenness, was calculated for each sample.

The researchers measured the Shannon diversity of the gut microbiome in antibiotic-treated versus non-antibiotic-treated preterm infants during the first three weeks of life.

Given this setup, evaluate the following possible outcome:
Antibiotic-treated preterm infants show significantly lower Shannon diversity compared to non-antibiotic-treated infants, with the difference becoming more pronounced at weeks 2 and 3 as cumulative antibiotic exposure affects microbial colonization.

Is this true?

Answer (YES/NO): NO